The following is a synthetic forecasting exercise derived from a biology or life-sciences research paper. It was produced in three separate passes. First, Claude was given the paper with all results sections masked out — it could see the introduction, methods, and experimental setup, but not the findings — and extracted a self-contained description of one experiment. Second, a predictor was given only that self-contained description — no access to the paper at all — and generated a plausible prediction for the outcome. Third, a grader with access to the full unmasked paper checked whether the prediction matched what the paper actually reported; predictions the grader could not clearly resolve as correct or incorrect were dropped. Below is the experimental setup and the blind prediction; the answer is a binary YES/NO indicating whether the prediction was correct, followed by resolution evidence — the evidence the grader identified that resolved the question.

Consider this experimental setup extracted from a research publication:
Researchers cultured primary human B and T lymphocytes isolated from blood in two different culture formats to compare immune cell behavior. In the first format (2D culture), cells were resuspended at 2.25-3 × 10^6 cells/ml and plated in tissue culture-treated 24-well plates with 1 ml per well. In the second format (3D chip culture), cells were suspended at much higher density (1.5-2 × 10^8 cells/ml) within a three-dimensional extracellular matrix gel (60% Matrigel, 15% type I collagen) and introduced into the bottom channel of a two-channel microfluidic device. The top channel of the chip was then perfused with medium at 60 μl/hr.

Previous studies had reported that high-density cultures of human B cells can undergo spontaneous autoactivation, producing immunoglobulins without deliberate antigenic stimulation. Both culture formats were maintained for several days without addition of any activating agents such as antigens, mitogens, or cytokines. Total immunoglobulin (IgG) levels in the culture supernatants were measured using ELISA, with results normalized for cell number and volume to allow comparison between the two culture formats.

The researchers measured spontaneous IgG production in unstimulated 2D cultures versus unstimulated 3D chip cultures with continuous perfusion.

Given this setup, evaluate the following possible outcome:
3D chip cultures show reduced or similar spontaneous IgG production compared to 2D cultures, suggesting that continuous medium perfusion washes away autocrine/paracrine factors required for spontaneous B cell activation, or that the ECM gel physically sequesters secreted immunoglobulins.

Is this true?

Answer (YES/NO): YES